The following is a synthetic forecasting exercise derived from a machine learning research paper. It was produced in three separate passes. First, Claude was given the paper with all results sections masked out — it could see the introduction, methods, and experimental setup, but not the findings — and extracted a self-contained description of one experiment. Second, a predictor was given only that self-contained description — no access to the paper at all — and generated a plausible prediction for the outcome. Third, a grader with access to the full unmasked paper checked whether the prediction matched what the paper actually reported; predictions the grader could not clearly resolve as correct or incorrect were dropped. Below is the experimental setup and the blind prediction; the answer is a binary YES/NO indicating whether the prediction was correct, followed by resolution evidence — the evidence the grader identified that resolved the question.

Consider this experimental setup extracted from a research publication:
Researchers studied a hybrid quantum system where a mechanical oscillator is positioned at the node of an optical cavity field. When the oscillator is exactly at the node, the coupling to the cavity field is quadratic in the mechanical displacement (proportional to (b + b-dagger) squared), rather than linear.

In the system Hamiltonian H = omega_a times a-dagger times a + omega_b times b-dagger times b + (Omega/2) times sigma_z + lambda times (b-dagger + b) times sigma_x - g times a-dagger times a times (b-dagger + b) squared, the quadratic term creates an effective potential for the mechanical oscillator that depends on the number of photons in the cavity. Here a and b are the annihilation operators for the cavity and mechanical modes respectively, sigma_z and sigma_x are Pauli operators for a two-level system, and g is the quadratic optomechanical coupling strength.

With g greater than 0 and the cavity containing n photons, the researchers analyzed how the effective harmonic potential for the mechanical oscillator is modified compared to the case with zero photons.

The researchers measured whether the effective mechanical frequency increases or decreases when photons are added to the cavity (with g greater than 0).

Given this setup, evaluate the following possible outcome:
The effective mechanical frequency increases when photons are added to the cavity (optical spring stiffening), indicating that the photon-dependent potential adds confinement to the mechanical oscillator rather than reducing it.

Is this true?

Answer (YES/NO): NO